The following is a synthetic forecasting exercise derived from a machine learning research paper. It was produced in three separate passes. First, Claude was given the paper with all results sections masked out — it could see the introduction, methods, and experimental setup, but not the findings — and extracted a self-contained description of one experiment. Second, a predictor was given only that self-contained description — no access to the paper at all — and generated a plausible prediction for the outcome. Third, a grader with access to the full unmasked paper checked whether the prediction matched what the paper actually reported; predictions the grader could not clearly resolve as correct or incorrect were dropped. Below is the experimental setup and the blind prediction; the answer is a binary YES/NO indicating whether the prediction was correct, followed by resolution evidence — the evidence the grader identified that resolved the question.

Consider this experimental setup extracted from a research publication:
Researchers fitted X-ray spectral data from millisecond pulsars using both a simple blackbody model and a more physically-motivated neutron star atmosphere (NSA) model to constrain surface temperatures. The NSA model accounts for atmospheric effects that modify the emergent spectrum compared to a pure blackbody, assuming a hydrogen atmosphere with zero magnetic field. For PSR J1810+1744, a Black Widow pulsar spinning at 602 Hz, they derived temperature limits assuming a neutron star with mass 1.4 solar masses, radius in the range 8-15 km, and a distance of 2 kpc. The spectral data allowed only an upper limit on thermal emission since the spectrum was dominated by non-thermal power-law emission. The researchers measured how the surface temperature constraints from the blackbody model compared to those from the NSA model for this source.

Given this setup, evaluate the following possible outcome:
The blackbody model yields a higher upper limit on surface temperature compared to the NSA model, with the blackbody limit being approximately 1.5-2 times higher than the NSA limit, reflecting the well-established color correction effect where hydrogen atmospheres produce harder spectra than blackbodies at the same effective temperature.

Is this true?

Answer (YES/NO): YES